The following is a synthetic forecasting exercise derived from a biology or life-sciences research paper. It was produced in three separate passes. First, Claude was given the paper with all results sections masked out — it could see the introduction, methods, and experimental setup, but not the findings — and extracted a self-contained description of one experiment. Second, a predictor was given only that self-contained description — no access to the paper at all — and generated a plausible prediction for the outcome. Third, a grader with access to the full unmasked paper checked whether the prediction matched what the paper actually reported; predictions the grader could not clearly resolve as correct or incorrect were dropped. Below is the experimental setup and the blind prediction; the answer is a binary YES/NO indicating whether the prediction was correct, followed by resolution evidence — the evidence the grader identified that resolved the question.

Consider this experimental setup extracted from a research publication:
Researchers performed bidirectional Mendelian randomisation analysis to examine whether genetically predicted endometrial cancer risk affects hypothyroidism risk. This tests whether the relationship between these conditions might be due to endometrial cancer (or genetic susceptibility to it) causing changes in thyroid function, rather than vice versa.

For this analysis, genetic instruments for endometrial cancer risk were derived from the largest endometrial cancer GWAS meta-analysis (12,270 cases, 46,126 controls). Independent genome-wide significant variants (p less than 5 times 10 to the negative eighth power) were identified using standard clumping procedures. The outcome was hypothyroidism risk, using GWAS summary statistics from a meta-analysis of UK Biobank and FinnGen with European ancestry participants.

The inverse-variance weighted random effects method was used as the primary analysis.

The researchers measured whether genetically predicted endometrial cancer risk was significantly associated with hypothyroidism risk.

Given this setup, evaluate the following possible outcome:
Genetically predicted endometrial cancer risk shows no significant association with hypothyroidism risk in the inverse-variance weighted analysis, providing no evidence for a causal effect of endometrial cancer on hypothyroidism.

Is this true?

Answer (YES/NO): YES